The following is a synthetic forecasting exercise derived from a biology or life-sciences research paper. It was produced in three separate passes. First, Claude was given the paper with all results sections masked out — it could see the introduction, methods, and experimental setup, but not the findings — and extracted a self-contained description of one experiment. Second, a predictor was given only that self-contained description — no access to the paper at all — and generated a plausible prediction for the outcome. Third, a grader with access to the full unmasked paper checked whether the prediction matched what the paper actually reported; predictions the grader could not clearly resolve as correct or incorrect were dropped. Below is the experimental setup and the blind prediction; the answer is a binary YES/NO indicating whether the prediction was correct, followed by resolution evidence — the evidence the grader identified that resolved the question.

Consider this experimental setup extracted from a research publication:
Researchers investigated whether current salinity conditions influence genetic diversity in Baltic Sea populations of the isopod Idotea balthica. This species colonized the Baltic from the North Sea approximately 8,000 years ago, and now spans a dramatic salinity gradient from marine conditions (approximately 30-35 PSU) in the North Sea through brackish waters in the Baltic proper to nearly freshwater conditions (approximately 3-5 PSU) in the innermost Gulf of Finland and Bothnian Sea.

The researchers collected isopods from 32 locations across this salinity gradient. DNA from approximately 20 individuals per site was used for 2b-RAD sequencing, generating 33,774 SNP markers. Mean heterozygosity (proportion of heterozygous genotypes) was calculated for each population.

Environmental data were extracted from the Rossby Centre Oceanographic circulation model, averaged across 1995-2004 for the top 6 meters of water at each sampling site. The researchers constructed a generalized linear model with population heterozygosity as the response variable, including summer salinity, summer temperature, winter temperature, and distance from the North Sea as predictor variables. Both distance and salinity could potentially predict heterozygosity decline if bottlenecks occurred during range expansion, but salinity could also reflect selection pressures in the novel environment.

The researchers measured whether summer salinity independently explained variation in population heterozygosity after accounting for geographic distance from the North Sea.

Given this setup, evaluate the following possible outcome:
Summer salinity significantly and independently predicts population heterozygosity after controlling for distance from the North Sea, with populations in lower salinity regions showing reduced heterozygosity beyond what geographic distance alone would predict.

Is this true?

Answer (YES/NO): YES